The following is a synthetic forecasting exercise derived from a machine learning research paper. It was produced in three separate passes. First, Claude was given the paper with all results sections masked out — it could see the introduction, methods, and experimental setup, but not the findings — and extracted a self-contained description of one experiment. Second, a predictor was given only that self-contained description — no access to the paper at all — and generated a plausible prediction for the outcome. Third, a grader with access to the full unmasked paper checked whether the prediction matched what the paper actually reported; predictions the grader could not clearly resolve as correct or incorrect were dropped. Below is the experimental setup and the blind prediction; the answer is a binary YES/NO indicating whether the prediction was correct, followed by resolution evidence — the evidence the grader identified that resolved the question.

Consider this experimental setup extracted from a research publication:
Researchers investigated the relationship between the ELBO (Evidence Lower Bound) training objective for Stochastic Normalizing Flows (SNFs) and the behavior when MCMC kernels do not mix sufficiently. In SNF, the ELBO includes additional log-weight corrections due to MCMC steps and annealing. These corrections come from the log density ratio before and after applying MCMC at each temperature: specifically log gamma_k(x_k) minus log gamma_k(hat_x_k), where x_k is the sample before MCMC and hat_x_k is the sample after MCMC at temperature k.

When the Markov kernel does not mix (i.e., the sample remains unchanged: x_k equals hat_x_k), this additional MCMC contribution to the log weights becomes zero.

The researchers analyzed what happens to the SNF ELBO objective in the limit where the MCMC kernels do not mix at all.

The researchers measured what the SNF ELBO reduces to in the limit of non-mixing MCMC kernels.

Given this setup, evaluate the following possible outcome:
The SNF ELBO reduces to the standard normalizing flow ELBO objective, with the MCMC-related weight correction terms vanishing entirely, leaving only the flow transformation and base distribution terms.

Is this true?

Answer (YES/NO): YES